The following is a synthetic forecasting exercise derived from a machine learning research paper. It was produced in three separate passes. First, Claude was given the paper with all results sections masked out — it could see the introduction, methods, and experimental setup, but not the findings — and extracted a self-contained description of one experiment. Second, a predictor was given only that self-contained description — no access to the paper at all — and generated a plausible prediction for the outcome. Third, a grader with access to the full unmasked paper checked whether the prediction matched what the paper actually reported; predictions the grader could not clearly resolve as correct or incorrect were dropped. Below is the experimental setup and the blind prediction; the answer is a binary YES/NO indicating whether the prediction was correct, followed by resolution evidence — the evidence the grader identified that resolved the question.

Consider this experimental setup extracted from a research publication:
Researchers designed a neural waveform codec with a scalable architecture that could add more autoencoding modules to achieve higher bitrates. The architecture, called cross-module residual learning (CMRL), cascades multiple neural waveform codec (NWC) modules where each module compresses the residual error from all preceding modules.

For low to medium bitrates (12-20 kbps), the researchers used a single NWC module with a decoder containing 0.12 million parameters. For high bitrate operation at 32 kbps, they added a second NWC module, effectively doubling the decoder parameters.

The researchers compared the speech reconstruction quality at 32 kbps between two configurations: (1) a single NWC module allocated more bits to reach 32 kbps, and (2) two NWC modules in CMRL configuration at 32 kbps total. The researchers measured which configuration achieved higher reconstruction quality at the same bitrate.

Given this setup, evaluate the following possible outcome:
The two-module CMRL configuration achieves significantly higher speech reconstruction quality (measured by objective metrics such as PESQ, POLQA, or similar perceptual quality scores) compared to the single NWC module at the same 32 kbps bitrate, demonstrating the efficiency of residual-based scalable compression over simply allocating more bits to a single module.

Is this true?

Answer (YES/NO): NO